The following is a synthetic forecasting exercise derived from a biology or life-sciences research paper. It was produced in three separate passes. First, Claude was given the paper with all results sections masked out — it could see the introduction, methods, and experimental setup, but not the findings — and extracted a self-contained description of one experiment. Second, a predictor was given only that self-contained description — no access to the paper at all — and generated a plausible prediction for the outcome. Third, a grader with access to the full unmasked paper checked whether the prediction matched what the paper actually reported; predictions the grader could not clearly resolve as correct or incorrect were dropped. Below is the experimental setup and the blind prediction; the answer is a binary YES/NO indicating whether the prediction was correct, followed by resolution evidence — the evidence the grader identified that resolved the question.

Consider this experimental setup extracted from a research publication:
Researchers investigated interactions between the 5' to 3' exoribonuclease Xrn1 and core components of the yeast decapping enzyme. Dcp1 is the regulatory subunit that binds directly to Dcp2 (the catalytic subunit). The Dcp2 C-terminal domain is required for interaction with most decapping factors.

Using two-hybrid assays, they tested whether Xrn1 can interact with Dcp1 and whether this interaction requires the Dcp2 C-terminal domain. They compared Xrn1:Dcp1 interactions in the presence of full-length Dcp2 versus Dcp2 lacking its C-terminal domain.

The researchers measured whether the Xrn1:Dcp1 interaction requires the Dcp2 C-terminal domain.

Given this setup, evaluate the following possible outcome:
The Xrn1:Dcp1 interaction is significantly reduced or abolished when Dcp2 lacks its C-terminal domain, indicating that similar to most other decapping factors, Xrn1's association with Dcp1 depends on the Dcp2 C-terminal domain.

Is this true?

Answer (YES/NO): YES